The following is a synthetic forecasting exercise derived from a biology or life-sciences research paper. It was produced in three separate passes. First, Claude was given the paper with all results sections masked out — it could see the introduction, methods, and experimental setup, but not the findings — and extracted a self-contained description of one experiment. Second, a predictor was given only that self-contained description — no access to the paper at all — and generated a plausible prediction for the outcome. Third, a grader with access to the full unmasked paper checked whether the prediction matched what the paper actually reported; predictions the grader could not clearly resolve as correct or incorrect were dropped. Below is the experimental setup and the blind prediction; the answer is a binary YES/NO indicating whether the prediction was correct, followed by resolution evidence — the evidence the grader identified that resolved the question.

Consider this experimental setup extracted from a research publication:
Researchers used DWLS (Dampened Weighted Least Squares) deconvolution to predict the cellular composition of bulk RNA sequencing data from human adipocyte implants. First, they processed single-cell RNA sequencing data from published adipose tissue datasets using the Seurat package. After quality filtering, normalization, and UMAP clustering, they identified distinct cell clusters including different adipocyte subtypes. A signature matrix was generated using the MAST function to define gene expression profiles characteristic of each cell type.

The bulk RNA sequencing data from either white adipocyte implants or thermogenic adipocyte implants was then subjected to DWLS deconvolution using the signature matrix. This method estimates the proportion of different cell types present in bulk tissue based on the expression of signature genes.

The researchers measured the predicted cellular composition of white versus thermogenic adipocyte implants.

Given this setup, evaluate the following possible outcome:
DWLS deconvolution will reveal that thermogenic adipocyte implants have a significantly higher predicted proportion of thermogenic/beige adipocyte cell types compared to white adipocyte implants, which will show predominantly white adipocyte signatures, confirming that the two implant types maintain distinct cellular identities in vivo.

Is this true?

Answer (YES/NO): NO